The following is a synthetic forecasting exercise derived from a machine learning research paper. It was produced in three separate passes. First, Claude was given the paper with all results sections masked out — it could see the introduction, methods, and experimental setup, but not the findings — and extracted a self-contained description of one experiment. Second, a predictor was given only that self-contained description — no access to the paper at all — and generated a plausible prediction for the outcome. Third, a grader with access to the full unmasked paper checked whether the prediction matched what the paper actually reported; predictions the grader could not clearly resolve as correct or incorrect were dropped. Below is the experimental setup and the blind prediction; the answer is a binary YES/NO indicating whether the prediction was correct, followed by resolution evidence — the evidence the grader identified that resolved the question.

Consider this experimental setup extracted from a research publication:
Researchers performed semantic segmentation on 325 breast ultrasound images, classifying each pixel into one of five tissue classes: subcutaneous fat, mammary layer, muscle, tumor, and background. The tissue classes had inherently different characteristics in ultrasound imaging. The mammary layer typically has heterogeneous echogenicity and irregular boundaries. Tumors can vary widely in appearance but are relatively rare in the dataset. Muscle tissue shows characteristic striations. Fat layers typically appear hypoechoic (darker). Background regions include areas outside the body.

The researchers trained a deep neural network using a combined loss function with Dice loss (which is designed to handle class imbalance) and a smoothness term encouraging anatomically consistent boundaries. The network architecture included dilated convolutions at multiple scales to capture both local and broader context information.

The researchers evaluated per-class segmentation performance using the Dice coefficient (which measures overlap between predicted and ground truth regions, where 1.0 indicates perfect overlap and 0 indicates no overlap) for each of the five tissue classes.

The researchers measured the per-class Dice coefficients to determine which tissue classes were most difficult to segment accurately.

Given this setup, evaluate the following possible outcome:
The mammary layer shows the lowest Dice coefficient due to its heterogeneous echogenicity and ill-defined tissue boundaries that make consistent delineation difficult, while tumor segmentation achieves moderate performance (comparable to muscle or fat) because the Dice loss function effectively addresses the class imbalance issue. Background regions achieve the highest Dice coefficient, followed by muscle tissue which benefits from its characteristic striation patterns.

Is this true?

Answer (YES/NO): NO